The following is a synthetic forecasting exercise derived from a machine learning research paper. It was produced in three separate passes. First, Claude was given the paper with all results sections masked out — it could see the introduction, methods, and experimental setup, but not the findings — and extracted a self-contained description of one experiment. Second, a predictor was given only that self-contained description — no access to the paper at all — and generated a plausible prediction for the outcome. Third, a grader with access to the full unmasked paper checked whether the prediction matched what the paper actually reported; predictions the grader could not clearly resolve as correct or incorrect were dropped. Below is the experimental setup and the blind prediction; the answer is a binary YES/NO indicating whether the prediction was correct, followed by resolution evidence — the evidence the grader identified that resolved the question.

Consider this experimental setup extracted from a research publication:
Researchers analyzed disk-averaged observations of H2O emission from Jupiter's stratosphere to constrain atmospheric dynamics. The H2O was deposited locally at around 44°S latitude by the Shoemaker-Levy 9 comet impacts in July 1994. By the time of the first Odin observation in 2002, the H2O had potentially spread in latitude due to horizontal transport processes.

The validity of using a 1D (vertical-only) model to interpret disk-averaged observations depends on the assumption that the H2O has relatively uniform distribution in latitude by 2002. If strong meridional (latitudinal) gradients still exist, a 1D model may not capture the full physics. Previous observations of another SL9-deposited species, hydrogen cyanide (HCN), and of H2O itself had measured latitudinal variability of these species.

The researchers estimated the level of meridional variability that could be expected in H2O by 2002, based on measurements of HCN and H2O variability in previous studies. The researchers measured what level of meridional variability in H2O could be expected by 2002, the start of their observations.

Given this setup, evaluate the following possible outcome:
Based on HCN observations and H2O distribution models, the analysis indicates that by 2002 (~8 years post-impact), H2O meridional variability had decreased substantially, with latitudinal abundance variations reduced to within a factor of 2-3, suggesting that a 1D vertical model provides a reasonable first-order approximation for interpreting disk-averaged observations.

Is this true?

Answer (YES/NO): YES